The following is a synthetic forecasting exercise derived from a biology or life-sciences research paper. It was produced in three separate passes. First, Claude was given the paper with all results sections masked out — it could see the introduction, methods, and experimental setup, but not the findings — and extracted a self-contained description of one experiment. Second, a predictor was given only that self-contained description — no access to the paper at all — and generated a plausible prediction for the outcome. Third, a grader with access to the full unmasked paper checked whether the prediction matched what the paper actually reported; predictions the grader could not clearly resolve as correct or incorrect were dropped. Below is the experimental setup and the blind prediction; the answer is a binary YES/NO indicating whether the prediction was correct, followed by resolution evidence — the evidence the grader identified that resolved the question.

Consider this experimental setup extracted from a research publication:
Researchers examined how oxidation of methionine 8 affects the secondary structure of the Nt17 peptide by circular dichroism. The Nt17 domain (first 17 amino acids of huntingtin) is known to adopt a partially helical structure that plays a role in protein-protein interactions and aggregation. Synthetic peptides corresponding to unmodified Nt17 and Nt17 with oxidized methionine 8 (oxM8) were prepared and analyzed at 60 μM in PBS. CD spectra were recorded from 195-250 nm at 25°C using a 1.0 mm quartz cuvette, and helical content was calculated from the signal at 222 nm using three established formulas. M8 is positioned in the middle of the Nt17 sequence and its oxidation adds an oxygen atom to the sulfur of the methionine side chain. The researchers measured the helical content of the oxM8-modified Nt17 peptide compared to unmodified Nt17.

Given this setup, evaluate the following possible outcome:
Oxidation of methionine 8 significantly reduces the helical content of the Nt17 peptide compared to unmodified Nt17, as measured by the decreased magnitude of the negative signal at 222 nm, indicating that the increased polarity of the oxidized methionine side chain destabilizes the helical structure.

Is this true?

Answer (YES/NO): YES